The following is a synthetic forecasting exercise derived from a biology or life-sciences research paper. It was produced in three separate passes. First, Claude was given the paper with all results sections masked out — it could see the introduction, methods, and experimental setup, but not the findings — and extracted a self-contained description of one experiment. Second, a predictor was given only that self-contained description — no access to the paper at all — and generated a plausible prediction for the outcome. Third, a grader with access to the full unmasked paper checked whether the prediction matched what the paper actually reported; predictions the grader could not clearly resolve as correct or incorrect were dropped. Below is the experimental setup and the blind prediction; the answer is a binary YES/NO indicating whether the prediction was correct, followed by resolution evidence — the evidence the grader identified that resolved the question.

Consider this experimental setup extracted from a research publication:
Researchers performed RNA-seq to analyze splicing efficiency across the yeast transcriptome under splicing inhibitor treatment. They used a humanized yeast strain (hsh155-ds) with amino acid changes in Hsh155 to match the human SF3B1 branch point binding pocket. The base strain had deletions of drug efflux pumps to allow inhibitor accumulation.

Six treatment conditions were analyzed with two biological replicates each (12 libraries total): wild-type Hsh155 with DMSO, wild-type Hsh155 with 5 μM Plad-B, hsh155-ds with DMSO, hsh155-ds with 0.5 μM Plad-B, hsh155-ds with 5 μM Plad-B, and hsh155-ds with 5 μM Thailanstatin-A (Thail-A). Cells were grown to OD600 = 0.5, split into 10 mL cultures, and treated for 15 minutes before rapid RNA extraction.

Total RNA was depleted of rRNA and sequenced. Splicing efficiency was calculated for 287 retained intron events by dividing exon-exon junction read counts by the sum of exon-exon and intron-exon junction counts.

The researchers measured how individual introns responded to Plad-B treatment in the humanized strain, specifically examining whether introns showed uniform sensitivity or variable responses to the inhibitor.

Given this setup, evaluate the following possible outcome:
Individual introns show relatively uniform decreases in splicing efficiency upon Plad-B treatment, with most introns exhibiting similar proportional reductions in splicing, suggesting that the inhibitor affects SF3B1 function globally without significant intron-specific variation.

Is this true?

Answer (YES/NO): NO